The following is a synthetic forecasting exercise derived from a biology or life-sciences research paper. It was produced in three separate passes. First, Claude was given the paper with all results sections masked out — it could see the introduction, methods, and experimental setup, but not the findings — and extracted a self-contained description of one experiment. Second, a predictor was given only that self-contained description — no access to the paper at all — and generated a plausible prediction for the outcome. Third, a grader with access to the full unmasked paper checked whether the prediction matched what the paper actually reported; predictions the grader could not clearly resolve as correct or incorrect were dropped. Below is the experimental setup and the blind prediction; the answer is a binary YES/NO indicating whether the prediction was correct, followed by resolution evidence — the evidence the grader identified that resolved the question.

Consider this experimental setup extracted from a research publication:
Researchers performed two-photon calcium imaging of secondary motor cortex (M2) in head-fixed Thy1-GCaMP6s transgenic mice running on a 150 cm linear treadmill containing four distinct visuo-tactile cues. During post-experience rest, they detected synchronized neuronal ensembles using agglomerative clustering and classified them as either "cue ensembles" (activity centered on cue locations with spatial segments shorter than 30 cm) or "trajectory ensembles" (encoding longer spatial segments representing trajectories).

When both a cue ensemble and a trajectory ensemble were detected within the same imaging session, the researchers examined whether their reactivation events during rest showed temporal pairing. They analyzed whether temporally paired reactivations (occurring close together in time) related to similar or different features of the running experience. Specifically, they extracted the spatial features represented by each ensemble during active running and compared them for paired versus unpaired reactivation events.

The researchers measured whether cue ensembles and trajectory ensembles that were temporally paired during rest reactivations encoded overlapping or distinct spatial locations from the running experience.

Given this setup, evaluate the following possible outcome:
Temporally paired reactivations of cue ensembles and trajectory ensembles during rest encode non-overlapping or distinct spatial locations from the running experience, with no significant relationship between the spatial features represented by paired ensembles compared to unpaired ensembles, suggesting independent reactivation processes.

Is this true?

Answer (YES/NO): NO